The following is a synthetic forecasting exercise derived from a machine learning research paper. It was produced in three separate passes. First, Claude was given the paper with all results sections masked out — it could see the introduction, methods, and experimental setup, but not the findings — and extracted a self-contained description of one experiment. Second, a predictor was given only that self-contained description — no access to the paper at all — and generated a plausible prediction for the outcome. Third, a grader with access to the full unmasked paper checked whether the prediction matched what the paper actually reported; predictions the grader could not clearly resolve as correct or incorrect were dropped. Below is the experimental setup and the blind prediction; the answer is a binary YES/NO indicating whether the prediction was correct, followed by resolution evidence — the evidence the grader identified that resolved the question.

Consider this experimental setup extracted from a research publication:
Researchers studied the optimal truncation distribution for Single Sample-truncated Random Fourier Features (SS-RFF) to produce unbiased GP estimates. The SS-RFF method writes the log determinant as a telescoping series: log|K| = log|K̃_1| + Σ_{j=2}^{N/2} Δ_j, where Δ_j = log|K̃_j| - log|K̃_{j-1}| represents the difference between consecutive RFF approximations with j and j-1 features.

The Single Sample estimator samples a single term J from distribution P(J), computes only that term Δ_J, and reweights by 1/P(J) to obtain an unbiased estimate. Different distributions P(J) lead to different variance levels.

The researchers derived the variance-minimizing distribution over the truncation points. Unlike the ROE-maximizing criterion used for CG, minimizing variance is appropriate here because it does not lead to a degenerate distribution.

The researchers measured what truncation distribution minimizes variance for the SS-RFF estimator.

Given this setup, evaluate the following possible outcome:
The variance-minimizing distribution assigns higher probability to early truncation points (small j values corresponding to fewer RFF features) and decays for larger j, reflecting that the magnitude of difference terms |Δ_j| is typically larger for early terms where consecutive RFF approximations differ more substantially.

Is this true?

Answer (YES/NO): YES